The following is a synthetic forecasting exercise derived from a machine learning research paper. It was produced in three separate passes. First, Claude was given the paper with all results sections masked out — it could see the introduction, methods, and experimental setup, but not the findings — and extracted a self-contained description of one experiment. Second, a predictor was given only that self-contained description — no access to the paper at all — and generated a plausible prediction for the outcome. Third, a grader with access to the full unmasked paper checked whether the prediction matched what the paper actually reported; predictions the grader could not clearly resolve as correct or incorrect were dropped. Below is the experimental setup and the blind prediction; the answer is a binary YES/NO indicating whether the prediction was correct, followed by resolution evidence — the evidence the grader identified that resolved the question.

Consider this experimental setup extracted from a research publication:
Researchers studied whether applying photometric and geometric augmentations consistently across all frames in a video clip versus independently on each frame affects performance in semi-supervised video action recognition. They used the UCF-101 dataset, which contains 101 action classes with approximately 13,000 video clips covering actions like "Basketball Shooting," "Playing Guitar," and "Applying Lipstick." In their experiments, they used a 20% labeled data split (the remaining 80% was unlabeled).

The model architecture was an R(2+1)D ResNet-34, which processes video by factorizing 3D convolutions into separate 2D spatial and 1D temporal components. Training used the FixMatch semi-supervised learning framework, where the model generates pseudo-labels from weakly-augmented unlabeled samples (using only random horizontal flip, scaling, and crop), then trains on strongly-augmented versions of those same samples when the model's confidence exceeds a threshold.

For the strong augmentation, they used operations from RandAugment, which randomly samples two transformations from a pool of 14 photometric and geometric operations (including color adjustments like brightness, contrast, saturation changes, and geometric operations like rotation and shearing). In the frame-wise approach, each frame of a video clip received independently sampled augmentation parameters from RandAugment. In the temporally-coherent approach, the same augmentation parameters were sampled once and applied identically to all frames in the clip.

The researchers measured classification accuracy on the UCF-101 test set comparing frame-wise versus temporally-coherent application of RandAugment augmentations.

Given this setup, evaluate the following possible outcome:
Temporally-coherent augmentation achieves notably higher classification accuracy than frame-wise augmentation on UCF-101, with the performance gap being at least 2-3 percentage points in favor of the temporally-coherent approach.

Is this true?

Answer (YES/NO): YES